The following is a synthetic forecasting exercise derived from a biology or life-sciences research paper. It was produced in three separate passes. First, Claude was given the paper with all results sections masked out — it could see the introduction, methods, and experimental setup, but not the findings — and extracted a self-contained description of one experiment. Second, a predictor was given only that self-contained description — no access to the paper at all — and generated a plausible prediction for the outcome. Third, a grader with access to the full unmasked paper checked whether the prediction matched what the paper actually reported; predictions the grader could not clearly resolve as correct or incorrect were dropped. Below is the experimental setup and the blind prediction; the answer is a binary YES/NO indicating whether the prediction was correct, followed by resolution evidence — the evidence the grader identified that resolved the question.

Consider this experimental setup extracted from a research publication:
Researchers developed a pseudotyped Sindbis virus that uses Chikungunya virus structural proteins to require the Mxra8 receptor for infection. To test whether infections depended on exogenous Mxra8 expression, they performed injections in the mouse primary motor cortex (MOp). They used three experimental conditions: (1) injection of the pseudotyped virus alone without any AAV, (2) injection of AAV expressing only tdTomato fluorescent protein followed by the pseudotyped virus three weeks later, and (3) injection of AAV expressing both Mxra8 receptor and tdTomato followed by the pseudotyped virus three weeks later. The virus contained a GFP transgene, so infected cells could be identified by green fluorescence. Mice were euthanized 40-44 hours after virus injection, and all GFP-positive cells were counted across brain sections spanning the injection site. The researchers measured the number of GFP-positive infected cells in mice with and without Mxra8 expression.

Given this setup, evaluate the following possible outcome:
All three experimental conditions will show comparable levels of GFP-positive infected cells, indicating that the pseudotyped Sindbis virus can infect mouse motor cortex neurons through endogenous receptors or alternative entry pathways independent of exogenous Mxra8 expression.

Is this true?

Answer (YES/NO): NO